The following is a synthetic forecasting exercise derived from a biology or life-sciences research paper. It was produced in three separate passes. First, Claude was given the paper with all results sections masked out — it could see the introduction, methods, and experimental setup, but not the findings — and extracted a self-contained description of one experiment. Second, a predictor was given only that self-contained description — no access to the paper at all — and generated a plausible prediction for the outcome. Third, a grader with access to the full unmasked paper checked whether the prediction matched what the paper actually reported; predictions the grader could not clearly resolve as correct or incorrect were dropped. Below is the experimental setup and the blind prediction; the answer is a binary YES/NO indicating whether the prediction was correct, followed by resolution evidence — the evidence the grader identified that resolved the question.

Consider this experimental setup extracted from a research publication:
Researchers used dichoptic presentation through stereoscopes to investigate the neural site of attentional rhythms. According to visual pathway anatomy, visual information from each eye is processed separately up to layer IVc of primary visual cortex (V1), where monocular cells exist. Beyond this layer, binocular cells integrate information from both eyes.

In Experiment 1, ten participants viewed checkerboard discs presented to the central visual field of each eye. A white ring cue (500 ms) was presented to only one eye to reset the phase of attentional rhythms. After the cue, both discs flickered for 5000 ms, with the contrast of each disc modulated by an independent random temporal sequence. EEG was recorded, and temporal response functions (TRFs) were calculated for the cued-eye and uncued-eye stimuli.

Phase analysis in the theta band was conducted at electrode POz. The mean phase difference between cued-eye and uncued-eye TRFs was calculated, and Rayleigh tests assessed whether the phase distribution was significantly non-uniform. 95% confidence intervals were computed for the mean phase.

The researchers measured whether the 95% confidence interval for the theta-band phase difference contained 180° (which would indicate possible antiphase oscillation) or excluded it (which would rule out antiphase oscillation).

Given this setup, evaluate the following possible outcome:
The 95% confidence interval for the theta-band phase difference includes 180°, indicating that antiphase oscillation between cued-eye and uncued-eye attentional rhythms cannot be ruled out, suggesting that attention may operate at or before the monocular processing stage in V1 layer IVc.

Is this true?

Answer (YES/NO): NO